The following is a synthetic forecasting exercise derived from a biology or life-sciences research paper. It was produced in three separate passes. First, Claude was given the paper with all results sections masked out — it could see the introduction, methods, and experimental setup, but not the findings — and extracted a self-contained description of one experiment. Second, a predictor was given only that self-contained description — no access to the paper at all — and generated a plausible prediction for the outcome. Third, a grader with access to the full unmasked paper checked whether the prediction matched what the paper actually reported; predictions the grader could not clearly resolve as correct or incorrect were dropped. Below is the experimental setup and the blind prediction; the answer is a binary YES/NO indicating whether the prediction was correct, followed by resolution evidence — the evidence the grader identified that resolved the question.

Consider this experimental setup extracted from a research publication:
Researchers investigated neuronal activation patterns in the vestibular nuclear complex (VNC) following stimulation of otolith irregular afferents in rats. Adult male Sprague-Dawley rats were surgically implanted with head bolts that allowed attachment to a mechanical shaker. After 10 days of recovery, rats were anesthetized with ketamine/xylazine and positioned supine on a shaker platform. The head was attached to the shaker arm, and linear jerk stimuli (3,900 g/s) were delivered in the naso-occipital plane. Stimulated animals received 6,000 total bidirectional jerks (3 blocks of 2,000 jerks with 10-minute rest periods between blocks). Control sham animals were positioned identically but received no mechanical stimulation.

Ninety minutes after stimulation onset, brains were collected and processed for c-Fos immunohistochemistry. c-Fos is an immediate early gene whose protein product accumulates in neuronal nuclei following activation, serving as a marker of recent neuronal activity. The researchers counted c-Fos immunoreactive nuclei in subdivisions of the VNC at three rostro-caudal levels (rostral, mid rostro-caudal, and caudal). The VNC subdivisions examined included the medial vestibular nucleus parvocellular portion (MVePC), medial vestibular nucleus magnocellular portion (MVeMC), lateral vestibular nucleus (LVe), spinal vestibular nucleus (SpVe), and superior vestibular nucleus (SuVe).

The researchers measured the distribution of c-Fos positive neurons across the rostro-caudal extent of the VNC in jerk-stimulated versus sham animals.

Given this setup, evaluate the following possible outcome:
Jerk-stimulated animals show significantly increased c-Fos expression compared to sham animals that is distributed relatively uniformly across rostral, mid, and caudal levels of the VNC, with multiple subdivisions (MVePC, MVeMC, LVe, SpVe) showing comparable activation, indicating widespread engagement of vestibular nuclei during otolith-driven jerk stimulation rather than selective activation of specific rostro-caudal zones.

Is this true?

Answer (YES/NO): NO